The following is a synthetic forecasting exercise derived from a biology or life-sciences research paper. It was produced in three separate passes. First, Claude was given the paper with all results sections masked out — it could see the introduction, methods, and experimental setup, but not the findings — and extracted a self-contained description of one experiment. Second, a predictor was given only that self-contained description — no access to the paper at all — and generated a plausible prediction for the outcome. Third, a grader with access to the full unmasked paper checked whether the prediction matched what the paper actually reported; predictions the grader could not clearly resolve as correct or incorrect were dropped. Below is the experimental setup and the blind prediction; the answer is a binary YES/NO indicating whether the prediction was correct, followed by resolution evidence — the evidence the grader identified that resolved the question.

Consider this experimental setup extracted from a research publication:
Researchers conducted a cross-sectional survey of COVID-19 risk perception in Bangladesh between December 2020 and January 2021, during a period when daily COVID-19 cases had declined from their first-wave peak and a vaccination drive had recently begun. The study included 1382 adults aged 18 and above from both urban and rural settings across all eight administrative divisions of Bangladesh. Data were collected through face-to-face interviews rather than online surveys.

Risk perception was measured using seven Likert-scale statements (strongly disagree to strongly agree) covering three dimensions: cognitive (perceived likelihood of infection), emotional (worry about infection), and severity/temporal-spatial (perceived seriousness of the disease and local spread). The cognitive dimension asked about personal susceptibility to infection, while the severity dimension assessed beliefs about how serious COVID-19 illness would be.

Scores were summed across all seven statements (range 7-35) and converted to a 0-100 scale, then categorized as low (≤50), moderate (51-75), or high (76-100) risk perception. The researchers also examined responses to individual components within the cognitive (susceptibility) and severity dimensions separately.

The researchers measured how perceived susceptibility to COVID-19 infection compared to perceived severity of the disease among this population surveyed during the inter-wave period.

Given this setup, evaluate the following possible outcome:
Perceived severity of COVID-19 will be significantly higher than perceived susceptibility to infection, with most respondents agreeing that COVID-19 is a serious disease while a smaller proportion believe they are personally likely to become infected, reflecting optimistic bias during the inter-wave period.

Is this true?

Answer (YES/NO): YES